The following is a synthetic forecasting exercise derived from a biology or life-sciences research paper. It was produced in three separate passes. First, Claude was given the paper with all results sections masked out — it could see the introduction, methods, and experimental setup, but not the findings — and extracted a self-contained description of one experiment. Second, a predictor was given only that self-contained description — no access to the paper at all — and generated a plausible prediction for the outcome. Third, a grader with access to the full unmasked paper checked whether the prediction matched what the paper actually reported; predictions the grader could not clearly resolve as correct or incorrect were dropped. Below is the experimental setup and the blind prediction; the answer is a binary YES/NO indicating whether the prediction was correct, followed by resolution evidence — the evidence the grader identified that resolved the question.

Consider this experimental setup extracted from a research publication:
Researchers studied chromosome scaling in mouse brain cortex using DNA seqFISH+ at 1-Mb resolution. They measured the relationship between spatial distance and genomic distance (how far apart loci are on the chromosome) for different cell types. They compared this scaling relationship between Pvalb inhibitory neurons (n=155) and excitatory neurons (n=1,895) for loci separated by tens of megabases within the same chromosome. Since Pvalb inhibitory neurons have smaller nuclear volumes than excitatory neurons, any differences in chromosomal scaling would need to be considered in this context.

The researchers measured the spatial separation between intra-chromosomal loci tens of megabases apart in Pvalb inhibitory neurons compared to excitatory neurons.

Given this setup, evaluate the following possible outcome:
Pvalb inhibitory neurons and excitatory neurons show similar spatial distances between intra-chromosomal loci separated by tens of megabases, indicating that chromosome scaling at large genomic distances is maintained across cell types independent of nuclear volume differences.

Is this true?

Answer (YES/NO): NO